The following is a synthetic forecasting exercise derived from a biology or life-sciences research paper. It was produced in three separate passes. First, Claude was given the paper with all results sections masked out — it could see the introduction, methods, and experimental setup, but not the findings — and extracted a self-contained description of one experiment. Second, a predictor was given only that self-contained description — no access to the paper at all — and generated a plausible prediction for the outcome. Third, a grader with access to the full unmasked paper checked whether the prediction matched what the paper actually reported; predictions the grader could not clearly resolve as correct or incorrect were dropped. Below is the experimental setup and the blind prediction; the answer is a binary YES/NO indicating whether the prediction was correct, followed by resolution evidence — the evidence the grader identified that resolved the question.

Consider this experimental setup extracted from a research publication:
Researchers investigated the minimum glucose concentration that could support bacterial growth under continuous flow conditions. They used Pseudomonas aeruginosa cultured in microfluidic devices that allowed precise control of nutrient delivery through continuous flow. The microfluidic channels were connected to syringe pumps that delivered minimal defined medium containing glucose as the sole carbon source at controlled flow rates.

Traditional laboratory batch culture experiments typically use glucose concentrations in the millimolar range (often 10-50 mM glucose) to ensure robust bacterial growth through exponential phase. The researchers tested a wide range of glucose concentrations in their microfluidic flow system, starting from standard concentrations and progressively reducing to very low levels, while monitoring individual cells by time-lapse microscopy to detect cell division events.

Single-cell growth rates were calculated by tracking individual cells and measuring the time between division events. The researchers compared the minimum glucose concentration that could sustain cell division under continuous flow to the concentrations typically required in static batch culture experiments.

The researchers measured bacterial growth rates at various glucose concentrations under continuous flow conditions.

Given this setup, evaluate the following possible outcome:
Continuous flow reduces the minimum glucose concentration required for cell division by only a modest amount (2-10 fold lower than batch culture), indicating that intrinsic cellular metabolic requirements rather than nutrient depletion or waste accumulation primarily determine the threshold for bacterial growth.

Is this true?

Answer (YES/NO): NO